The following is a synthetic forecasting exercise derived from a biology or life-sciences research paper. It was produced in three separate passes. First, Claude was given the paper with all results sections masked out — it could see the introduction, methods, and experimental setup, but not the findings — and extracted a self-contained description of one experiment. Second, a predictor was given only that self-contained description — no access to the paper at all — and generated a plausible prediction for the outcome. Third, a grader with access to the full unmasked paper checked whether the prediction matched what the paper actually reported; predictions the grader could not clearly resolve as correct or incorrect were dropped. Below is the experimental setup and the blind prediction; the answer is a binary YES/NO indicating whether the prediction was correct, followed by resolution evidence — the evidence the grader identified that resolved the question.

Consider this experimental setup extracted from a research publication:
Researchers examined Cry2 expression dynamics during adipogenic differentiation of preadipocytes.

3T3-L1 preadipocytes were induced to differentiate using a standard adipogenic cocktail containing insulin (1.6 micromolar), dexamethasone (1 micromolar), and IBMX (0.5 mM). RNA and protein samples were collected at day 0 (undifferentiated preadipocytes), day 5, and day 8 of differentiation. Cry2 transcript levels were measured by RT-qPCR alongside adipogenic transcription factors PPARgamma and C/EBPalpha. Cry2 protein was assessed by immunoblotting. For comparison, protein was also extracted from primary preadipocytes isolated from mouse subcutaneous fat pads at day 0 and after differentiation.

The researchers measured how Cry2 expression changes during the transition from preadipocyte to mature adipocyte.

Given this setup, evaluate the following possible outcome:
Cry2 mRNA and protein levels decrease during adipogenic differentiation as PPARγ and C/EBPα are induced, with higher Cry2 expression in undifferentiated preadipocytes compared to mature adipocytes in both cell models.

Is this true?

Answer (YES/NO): NO